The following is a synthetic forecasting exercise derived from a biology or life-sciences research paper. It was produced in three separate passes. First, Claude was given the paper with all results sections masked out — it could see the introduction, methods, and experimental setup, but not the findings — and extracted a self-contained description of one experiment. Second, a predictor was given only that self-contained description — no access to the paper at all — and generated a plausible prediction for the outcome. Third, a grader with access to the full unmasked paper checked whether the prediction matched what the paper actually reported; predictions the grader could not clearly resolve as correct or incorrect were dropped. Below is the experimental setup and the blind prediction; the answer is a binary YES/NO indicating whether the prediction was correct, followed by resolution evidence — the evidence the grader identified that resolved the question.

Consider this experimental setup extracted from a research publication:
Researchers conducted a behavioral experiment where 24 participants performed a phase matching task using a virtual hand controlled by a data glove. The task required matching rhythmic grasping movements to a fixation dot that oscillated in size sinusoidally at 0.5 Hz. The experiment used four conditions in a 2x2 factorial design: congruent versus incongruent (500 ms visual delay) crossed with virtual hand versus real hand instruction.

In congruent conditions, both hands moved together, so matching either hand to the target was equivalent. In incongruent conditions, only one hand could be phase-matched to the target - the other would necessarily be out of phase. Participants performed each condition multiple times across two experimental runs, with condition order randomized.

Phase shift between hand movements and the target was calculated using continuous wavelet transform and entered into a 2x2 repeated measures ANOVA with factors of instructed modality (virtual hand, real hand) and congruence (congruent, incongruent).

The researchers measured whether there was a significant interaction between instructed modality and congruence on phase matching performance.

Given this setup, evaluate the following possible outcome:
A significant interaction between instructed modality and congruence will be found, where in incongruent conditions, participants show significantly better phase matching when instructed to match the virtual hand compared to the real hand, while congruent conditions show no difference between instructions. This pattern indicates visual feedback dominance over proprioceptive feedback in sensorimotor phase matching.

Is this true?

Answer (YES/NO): YES